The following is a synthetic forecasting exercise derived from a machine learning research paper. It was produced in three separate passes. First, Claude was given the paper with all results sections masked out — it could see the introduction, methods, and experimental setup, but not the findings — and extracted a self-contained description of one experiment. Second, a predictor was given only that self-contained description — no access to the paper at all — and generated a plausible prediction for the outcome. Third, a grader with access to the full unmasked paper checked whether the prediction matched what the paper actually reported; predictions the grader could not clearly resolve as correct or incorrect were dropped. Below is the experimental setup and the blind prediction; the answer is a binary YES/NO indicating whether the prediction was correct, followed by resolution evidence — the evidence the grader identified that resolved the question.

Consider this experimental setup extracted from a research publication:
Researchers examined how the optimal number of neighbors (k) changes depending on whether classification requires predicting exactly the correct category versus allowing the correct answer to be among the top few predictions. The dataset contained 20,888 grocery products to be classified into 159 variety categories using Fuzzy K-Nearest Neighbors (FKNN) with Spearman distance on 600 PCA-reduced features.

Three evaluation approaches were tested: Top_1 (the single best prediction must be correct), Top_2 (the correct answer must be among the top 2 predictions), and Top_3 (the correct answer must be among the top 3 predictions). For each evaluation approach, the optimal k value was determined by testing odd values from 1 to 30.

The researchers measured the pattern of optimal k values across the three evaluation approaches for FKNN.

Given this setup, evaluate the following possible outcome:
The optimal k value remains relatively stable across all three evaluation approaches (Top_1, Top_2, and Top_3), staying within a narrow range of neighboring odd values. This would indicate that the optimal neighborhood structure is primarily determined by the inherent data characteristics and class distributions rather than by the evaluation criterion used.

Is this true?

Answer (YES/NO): NO